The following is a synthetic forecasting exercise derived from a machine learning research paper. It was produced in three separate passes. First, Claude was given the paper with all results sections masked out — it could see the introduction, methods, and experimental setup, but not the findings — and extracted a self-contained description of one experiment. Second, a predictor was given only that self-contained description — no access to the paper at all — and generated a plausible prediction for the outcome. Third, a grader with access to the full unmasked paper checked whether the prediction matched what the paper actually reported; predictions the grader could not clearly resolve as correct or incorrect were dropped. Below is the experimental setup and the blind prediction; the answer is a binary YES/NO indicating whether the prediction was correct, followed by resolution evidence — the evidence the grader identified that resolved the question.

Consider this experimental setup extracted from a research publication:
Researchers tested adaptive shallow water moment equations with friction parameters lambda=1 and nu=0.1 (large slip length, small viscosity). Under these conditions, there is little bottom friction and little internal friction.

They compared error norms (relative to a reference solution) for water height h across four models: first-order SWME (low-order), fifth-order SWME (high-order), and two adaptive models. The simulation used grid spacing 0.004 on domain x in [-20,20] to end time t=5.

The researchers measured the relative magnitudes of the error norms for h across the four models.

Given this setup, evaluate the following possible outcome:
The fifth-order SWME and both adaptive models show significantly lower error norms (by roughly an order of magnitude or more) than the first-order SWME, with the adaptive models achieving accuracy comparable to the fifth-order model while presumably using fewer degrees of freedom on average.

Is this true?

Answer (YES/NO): NO